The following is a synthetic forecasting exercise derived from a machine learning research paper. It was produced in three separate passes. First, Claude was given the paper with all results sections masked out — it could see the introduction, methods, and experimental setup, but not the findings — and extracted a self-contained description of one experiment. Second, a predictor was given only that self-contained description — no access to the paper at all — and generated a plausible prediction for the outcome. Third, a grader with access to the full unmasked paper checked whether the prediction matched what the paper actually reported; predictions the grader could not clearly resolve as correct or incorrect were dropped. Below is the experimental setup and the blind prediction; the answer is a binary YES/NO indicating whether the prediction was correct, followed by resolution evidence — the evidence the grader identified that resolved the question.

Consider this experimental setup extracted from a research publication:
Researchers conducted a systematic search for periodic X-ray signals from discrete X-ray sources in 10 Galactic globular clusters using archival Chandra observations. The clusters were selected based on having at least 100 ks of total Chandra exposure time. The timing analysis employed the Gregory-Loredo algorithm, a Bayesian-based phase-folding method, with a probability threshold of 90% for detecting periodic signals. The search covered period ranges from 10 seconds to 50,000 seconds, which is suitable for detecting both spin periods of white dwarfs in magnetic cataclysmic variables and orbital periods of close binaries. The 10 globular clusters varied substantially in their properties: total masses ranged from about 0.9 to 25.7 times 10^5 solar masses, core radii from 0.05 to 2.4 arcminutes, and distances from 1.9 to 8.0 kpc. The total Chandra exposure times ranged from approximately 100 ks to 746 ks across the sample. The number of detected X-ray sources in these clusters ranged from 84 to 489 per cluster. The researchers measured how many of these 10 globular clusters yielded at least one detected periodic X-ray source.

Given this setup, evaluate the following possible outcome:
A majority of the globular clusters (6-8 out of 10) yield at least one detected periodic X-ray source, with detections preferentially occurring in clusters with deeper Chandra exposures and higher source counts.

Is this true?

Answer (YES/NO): YES